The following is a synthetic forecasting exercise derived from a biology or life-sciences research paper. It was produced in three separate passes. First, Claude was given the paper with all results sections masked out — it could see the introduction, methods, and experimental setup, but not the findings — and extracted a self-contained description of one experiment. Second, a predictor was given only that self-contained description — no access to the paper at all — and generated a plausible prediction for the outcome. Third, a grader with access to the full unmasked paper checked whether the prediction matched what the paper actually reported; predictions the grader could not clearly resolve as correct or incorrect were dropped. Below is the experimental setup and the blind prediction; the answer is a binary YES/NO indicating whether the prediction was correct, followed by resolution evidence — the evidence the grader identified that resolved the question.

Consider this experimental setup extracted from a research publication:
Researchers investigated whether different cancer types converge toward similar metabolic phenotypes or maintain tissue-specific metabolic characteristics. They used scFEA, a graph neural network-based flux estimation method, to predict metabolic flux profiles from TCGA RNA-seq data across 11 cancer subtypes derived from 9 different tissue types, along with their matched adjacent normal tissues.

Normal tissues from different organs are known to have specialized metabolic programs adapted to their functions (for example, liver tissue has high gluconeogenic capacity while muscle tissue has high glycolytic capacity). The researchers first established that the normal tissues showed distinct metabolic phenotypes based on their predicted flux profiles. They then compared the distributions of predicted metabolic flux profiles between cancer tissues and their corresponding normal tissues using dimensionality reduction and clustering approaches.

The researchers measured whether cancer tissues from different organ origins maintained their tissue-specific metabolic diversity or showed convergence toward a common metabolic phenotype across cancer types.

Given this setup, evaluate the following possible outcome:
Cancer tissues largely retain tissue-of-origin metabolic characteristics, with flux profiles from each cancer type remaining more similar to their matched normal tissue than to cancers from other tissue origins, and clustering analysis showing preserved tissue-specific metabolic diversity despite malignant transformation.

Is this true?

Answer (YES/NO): NO